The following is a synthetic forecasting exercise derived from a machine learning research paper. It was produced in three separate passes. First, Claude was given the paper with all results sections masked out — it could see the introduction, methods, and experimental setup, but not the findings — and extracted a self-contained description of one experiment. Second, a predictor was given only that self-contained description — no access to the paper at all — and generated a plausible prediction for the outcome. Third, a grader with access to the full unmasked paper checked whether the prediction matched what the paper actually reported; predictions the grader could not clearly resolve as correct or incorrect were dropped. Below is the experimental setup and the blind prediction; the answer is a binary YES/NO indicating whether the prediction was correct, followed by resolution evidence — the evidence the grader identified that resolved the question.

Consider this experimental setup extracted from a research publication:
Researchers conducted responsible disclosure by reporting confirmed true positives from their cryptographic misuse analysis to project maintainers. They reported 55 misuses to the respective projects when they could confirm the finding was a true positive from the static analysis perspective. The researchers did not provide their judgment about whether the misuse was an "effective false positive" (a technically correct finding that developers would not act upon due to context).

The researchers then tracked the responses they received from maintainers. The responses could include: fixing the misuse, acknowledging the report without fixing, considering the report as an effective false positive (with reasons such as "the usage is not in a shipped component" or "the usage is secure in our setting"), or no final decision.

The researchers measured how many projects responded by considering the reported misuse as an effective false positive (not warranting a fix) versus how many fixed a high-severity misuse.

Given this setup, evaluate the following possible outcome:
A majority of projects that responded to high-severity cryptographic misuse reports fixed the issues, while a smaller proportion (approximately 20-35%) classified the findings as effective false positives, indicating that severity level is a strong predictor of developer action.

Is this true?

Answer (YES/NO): NO